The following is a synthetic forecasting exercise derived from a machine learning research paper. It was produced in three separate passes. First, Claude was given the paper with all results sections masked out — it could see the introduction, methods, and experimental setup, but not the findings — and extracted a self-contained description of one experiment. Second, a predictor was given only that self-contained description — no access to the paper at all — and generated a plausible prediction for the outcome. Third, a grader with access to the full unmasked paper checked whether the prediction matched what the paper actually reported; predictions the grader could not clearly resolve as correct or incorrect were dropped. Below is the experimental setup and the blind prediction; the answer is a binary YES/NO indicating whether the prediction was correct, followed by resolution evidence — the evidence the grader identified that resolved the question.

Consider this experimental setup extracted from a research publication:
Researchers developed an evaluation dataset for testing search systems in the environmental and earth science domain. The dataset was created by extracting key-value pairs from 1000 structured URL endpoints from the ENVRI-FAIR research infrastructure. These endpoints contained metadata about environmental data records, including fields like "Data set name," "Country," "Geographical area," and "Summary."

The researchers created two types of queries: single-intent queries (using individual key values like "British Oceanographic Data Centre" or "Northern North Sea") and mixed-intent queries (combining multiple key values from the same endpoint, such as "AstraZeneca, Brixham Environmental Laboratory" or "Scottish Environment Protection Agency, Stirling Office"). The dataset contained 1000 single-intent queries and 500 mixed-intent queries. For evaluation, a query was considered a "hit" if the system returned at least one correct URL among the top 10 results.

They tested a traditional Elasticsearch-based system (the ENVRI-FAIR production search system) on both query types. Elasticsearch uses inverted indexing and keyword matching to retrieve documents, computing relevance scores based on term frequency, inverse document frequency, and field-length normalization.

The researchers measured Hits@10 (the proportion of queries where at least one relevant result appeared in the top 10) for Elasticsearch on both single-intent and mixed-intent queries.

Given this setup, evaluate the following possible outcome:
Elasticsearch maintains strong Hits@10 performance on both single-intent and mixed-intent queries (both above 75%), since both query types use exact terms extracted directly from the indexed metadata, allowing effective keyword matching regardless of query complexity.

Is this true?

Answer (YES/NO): NO